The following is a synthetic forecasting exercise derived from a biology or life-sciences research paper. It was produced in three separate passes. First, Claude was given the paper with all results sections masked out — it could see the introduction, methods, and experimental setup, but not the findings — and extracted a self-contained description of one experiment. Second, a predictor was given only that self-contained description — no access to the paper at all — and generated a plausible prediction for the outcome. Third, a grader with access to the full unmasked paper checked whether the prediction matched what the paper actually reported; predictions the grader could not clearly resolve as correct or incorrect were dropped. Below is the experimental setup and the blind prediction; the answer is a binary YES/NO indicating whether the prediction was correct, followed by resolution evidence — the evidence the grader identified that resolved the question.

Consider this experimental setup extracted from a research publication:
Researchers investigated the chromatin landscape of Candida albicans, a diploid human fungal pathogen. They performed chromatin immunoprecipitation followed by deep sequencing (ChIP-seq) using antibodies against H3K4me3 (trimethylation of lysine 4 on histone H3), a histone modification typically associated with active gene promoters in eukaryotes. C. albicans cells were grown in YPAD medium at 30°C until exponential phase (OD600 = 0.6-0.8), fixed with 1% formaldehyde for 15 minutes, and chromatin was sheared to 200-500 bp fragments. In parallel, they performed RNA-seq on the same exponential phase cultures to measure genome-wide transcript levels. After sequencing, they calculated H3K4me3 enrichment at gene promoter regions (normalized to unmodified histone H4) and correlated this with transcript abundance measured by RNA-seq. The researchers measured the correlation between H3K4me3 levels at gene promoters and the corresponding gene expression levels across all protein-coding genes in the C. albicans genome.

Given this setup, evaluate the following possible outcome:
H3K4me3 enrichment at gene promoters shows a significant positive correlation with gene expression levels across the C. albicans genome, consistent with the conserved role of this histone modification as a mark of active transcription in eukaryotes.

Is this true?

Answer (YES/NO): YES